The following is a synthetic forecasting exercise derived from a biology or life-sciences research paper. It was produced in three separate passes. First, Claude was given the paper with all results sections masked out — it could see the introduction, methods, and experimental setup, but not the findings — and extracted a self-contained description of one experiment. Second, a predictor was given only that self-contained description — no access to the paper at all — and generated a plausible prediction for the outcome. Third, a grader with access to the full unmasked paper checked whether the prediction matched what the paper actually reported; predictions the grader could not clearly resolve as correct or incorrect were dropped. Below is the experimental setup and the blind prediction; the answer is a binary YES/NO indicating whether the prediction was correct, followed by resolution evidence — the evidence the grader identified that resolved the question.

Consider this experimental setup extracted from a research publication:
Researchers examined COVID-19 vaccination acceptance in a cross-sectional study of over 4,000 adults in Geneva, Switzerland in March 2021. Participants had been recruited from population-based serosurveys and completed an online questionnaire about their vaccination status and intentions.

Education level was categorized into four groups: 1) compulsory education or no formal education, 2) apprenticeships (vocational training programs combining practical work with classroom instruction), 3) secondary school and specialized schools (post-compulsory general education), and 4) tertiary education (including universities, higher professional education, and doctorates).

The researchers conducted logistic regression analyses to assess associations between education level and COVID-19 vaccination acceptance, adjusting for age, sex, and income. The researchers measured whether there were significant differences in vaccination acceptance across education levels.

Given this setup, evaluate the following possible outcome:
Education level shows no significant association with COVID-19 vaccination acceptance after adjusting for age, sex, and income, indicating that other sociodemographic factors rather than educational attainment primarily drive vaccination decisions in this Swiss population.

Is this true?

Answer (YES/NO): NO